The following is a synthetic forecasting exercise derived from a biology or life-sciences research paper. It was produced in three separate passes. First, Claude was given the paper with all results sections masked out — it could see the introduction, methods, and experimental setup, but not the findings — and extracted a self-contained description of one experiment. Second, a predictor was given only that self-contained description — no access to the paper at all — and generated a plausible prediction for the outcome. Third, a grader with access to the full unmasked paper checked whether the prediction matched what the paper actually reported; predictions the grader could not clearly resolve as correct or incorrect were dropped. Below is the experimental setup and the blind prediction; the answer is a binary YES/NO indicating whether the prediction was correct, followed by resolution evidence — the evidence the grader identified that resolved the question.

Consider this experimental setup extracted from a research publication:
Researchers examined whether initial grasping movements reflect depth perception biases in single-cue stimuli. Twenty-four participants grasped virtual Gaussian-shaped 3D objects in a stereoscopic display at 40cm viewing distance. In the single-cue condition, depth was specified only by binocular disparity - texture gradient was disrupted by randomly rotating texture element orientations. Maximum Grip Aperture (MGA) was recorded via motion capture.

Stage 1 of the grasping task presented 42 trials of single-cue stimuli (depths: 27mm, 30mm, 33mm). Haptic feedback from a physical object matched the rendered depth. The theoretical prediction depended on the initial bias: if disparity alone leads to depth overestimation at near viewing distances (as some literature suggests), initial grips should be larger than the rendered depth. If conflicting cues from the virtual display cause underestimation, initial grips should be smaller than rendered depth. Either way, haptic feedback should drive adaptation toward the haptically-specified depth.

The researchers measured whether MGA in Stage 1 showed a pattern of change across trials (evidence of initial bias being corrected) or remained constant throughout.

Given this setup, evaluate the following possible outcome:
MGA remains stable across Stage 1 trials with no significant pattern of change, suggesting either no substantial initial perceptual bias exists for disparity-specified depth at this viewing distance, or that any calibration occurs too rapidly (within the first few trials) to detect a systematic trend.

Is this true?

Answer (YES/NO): NO